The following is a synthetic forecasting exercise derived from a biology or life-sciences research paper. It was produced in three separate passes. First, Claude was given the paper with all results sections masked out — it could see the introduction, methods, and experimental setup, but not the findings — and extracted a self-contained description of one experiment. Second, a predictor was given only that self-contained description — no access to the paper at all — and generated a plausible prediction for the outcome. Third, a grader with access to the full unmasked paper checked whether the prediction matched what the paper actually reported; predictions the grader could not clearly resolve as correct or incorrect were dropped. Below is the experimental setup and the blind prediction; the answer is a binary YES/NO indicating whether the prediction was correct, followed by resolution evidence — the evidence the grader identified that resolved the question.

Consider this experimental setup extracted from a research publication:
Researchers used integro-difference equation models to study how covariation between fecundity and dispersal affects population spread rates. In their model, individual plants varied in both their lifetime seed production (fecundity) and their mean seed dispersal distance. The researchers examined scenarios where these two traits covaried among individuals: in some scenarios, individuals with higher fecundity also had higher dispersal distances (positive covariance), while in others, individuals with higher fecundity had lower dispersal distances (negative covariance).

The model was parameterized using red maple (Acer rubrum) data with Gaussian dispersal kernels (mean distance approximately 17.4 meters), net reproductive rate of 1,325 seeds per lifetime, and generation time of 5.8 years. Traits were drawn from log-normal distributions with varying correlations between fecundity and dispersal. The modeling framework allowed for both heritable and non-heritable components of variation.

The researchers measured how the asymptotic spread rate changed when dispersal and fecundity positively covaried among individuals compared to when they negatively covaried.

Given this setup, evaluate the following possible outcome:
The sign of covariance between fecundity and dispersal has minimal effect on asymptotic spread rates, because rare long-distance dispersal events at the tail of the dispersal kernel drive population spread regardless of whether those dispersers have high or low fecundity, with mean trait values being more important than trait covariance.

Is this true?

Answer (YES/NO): NO